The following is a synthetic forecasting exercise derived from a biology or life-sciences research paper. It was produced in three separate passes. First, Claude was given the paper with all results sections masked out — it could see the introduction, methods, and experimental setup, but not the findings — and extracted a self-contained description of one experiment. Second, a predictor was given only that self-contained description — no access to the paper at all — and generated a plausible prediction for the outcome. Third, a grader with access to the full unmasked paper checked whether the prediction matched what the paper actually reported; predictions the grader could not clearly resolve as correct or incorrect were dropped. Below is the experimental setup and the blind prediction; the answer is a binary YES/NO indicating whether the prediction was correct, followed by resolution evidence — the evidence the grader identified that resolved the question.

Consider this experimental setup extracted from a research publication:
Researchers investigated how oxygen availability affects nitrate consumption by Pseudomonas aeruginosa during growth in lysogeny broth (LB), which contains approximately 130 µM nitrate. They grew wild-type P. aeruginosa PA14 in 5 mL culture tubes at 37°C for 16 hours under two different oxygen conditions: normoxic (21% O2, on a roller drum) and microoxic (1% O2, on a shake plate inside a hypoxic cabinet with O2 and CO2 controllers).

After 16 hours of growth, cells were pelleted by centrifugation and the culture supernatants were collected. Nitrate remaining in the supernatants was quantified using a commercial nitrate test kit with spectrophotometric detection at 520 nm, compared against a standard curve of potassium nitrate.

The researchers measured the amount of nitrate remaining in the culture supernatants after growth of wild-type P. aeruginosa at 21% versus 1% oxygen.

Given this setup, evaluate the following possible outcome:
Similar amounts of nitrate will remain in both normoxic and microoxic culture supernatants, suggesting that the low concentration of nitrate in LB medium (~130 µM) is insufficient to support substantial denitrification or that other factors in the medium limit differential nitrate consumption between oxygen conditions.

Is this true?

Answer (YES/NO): NO